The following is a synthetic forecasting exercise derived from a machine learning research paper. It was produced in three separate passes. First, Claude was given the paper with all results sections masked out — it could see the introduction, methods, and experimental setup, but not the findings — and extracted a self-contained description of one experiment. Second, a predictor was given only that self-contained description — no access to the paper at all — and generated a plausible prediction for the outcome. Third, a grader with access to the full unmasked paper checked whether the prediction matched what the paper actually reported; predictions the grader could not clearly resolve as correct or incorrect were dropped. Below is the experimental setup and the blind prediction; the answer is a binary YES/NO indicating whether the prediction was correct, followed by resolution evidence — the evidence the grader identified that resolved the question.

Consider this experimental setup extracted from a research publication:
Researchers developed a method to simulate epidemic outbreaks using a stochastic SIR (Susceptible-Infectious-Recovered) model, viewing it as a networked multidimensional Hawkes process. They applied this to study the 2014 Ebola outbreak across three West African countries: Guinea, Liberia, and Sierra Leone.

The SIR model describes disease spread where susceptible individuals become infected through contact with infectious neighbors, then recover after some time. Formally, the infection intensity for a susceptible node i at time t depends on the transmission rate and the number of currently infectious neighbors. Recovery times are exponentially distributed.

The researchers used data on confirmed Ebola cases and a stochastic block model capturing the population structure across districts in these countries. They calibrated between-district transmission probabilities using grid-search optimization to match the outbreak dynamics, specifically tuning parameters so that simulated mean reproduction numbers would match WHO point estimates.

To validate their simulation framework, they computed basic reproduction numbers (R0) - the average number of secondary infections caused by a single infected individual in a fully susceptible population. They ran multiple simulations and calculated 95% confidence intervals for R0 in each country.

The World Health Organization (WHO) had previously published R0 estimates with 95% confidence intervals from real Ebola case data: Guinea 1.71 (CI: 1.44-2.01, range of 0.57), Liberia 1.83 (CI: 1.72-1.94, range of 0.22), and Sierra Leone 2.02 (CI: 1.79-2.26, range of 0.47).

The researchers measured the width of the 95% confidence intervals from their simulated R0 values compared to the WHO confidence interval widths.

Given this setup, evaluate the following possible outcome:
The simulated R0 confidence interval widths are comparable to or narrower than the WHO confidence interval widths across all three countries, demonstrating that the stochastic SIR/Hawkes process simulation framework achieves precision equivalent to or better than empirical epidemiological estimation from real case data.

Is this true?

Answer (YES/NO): YES